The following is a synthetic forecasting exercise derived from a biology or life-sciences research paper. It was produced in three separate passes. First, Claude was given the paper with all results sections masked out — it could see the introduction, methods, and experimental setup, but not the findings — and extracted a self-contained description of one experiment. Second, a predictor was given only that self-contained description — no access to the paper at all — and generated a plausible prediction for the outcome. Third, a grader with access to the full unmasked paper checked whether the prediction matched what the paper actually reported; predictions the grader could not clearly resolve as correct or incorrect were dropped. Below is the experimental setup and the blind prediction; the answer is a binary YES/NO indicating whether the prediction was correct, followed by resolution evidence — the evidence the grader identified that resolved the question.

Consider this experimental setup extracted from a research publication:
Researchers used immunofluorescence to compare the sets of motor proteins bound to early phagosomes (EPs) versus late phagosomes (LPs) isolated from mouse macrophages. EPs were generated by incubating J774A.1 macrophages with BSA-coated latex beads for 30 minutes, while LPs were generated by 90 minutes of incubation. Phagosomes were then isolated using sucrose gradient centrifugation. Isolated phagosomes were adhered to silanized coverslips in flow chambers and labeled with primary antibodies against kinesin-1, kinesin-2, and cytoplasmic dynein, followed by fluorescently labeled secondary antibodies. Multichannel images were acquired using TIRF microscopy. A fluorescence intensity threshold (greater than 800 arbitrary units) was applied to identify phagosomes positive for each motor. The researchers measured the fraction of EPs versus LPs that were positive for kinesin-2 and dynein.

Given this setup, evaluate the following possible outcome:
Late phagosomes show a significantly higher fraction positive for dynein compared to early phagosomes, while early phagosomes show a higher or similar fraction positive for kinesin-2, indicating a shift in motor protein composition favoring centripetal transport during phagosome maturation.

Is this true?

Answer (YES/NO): NO